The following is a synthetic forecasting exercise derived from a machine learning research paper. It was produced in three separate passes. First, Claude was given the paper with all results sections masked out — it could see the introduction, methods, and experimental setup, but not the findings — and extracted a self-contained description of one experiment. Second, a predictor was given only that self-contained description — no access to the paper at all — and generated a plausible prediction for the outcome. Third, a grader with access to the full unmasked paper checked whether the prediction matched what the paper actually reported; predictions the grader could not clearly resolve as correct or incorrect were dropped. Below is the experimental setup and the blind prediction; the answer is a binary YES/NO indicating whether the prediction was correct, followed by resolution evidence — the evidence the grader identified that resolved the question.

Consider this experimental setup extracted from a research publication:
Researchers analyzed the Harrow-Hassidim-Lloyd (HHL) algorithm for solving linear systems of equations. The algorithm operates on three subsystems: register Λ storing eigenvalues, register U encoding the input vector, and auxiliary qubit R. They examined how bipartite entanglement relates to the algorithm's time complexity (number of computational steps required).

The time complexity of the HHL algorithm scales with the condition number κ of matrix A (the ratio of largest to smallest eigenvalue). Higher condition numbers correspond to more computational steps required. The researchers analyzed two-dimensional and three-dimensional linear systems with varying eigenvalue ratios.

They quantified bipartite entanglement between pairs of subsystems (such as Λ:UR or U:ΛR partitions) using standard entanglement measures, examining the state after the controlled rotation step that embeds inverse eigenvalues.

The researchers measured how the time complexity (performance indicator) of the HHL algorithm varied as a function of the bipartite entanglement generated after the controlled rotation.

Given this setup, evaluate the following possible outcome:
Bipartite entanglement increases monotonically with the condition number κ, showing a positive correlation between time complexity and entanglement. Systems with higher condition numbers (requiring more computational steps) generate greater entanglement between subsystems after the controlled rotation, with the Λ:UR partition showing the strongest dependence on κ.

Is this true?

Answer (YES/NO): NO